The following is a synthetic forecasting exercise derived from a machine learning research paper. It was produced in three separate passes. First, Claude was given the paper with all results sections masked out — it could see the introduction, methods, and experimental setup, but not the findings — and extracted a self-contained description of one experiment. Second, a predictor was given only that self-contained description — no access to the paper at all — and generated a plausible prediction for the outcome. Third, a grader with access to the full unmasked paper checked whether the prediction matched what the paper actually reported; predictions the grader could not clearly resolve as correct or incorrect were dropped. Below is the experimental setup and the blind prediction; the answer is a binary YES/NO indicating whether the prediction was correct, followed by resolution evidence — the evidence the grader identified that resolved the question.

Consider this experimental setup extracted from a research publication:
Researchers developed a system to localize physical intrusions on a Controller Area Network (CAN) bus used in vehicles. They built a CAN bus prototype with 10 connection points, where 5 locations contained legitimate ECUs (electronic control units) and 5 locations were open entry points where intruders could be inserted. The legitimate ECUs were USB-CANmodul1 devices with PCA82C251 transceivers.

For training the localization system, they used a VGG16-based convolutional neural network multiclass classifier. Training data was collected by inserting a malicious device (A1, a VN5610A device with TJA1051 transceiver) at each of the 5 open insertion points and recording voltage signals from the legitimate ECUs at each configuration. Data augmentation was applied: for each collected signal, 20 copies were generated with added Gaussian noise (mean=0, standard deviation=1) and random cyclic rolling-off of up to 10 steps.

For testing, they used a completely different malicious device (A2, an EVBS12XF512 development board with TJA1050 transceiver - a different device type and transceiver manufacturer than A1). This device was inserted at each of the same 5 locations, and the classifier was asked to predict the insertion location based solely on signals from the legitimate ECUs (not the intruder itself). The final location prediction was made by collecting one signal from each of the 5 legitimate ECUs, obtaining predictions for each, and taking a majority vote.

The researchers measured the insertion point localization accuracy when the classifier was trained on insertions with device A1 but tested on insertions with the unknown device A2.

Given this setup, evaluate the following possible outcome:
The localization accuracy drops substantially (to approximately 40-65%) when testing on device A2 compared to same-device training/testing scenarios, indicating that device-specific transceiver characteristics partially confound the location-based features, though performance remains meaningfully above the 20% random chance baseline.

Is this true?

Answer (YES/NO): NO